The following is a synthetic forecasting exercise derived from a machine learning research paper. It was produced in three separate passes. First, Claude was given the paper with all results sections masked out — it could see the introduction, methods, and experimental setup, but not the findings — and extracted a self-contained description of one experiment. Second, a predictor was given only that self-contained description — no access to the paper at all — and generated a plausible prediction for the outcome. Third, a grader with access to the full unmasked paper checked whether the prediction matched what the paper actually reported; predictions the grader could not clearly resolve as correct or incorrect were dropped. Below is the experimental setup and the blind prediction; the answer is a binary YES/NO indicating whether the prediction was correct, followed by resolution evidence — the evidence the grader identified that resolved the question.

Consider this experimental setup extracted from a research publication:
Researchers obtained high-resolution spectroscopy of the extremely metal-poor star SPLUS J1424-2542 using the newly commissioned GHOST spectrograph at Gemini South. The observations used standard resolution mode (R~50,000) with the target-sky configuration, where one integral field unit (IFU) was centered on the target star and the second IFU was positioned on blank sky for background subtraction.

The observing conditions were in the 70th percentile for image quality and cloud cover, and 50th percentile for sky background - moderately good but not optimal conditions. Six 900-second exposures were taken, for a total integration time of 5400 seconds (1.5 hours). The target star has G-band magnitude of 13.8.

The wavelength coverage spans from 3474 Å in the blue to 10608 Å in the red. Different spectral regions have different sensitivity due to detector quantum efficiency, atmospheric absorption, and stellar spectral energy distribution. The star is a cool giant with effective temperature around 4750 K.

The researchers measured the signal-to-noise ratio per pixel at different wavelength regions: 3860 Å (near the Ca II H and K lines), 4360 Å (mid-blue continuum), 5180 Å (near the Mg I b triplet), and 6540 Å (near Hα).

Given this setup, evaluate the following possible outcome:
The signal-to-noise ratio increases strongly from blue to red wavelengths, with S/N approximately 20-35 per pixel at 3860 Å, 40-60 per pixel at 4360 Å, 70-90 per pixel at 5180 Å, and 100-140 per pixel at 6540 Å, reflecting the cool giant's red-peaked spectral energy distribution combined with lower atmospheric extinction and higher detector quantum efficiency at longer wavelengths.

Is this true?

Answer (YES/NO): NO